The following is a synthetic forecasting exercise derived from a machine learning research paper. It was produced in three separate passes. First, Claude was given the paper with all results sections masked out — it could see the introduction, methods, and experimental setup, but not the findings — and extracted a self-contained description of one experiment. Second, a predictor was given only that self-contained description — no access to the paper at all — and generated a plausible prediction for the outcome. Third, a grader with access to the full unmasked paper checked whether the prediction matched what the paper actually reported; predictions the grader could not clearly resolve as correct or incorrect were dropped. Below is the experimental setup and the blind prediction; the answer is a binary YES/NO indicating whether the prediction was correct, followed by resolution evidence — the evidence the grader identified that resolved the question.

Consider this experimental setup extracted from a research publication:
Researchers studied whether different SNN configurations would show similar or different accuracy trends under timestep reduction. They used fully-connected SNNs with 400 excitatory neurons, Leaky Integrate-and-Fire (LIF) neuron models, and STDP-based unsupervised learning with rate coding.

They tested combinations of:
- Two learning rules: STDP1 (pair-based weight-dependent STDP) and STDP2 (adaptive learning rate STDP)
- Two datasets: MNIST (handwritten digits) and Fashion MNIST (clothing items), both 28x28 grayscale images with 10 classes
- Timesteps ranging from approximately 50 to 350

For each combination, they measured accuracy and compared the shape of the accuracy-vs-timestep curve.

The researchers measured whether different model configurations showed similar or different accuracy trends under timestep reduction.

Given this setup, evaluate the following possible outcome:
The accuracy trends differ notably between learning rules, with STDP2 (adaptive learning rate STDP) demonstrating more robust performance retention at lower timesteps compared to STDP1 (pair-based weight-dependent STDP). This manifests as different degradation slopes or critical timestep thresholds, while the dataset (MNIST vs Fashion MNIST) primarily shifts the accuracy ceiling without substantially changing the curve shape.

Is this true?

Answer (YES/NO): NO